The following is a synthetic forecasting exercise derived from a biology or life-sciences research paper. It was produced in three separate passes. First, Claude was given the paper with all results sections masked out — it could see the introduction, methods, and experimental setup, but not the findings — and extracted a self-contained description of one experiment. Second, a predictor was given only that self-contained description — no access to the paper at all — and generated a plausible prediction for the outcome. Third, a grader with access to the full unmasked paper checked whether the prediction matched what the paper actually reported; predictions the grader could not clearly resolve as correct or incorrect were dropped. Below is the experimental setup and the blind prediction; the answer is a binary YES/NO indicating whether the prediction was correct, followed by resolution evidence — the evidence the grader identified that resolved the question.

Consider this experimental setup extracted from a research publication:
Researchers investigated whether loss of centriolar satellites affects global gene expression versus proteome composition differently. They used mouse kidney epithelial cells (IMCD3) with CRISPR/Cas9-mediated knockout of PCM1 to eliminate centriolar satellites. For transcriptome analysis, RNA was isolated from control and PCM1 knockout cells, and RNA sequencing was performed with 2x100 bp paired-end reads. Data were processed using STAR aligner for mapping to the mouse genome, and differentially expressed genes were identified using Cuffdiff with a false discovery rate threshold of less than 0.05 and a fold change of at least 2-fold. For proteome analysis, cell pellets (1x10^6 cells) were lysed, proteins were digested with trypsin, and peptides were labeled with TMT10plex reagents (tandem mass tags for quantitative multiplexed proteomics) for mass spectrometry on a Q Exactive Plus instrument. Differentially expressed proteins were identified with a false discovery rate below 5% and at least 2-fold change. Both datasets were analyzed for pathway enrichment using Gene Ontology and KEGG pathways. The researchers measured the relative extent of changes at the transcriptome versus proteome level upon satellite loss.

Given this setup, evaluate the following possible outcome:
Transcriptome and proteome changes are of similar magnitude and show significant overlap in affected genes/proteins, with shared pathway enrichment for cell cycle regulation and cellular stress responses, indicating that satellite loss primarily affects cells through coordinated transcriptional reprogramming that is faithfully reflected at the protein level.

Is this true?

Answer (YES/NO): NO